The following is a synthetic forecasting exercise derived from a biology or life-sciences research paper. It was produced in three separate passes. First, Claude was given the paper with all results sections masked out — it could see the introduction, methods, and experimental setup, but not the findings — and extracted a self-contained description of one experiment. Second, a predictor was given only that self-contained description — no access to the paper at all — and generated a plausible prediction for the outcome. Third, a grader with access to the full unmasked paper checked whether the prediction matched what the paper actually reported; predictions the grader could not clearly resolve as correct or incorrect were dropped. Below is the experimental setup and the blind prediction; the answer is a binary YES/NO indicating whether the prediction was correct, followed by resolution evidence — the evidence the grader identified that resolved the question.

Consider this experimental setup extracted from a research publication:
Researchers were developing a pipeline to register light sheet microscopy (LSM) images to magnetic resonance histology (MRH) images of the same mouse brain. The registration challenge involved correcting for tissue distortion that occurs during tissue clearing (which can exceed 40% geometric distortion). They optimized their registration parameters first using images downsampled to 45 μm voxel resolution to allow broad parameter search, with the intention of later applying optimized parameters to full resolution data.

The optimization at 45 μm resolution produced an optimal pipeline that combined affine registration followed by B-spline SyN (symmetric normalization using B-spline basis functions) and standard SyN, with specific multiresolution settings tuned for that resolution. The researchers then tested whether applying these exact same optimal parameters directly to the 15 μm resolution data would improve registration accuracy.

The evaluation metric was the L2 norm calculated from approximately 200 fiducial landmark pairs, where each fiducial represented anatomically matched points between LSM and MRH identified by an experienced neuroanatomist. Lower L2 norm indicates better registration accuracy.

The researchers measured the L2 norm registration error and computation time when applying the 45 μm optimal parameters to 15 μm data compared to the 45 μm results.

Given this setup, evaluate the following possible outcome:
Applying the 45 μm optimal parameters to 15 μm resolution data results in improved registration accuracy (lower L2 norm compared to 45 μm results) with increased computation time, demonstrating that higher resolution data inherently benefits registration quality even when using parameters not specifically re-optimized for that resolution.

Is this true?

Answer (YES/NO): NO